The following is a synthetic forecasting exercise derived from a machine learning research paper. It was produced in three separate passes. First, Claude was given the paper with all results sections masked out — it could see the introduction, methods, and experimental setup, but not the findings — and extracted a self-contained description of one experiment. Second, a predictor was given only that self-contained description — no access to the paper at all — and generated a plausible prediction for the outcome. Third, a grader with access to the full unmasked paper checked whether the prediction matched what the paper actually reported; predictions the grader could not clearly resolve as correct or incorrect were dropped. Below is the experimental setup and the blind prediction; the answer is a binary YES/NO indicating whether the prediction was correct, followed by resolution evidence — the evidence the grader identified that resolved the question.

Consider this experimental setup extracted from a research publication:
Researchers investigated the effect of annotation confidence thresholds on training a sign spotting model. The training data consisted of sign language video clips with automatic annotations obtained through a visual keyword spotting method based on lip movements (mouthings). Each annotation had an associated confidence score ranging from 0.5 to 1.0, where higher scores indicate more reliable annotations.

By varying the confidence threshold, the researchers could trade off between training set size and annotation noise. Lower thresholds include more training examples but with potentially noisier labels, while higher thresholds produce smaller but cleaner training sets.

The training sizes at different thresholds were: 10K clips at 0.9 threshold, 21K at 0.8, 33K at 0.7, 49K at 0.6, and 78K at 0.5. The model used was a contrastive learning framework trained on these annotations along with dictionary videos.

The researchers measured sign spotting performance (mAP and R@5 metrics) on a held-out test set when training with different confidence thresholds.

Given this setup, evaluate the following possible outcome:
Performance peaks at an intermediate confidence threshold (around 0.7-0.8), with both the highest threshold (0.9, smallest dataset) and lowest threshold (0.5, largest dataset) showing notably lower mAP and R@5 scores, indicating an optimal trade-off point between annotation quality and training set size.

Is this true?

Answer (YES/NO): NO